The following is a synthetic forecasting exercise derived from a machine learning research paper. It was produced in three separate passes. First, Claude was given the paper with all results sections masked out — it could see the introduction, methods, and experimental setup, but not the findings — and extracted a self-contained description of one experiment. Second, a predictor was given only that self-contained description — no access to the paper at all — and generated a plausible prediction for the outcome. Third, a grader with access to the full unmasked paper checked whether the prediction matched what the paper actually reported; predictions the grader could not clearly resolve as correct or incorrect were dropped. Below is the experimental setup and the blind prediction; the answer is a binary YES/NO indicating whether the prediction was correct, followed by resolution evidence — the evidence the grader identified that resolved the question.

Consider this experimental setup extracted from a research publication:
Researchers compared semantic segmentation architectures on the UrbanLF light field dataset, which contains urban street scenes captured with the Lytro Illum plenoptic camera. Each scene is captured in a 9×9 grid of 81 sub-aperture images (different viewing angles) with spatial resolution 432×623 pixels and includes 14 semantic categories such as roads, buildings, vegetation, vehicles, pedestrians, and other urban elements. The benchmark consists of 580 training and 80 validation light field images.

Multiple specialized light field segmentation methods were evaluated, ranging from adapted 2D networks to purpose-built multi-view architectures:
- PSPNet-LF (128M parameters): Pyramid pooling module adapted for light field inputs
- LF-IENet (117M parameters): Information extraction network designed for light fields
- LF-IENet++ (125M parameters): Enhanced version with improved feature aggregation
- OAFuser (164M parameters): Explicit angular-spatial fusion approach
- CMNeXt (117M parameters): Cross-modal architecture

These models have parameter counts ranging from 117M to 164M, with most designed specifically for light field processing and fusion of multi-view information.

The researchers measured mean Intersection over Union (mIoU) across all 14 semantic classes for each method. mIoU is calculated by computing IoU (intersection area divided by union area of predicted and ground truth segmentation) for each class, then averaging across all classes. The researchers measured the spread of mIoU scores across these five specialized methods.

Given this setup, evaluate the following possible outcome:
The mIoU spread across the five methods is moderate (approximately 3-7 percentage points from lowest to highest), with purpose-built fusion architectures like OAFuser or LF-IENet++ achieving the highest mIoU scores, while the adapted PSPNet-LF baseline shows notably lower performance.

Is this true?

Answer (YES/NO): NO